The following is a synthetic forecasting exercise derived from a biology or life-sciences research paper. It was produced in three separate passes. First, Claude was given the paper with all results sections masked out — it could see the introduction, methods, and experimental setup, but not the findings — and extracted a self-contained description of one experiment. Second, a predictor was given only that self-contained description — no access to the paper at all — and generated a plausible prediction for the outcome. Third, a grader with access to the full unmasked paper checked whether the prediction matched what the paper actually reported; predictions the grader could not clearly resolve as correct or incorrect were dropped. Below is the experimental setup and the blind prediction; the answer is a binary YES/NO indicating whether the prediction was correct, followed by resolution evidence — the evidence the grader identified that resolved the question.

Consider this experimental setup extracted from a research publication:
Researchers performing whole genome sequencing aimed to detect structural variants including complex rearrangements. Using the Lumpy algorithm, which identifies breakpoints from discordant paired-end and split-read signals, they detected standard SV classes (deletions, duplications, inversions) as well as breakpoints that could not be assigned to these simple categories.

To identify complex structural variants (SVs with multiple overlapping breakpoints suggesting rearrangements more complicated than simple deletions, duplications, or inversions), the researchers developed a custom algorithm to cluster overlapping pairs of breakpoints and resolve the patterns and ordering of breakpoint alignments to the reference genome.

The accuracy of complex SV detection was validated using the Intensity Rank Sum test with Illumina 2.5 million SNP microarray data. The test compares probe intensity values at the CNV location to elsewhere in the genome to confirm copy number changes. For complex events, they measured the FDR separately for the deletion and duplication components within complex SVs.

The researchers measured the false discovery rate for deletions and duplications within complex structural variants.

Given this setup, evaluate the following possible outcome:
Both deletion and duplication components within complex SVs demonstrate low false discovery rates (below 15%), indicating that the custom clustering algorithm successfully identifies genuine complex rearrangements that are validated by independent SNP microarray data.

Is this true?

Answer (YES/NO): YES